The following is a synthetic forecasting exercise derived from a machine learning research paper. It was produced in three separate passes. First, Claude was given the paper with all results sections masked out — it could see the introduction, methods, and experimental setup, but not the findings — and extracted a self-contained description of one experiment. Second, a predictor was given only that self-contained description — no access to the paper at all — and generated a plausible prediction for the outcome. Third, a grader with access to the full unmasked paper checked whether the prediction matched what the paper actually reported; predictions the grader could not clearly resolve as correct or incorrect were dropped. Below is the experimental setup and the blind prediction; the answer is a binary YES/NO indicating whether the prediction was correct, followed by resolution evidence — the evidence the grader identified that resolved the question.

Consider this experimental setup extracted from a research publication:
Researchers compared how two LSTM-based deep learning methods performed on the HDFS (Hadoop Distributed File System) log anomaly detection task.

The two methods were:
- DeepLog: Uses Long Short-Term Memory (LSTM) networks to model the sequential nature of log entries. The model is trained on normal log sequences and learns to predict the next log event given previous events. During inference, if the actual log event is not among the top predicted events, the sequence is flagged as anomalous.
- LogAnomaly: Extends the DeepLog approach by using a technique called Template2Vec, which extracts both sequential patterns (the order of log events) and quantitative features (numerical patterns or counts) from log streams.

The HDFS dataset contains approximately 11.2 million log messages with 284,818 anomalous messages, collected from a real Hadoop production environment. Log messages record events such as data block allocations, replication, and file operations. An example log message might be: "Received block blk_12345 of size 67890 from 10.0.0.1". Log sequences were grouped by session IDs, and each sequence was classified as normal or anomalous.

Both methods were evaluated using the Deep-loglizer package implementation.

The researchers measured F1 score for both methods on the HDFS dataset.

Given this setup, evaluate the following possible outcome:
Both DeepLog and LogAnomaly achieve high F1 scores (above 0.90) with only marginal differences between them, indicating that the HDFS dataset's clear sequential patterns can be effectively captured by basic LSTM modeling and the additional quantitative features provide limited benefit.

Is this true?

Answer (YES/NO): NO